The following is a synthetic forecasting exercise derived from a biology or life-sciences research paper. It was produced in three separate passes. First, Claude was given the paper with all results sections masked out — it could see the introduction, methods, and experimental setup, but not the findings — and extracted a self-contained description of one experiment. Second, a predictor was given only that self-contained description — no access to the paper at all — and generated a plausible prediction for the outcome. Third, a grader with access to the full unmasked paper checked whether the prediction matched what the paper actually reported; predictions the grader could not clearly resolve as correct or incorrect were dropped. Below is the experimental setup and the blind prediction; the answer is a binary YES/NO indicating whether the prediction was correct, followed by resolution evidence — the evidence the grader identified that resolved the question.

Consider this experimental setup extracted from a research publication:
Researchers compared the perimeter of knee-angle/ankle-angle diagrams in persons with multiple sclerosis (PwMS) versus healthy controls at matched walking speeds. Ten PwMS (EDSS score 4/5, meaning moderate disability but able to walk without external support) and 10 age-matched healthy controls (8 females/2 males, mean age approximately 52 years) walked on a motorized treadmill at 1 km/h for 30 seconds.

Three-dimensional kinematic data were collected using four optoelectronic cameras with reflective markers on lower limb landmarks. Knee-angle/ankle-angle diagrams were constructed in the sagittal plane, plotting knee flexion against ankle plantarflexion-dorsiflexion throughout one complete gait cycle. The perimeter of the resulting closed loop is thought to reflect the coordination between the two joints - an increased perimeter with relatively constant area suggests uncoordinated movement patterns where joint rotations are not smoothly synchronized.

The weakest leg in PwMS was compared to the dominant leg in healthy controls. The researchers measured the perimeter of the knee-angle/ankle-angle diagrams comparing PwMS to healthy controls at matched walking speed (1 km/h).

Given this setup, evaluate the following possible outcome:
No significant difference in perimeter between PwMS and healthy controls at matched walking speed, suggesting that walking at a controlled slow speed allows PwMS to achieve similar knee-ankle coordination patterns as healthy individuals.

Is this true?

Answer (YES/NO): YES